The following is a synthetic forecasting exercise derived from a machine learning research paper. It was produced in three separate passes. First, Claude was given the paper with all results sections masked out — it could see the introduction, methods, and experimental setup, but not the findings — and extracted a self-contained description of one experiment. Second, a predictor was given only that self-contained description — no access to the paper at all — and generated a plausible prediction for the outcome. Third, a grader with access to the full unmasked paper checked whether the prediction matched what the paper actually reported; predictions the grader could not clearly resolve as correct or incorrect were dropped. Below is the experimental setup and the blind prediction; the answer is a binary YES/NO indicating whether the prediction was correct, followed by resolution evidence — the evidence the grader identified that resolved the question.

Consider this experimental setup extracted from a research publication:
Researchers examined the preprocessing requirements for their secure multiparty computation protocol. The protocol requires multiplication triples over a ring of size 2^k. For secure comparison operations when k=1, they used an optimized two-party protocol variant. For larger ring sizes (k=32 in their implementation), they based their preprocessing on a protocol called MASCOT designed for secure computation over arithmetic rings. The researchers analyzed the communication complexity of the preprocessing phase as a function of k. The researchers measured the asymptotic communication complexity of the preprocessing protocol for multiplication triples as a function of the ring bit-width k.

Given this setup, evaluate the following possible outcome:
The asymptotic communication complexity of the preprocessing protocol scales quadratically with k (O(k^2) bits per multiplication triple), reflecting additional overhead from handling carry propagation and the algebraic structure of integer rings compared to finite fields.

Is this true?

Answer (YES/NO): YES